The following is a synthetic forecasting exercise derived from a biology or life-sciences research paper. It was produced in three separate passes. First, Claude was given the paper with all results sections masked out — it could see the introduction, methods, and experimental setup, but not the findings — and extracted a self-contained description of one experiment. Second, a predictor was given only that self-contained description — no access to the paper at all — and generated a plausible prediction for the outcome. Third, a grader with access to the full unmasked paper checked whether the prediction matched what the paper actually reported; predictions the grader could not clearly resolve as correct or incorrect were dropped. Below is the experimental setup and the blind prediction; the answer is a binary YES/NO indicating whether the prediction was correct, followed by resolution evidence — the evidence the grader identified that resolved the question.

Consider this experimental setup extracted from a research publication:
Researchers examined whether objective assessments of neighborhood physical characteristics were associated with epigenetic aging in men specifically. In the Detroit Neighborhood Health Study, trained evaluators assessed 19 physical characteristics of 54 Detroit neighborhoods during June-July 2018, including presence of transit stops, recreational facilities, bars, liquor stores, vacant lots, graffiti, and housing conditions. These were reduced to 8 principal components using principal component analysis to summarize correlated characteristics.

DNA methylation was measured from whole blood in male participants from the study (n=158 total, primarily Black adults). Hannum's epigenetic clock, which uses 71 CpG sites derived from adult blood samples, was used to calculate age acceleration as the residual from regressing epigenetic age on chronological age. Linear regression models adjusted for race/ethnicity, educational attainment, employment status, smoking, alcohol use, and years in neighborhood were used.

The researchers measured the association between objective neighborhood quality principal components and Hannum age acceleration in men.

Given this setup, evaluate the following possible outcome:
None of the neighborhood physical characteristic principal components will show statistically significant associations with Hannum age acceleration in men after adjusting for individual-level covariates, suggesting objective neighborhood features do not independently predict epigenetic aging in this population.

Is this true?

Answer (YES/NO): YES